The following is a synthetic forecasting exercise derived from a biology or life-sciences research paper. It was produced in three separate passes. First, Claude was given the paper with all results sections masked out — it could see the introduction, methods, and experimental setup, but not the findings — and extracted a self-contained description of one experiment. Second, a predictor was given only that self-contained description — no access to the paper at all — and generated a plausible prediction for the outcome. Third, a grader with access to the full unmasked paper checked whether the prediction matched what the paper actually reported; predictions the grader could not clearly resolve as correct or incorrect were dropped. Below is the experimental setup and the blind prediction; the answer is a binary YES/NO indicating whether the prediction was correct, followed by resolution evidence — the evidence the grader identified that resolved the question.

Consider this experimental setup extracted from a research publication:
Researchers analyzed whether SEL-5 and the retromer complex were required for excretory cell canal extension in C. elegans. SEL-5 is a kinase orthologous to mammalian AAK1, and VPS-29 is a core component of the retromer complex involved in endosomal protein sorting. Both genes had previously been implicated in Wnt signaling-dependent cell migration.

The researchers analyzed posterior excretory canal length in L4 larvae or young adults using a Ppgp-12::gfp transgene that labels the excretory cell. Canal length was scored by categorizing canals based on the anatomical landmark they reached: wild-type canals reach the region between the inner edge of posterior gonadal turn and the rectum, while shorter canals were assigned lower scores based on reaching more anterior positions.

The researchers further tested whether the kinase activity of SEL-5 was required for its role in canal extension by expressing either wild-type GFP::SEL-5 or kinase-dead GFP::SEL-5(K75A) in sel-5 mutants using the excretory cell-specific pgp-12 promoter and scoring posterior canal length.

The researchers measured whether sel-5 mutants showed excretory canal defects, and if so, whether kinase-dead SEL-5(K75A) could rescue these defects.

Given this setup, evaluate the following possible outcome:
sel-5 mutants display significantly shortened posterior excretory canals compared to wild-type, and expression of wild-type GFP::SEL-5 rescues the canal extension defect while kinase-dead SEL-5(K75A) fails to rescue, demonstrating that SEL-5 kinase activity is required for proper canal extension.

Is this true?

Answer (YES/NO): NO